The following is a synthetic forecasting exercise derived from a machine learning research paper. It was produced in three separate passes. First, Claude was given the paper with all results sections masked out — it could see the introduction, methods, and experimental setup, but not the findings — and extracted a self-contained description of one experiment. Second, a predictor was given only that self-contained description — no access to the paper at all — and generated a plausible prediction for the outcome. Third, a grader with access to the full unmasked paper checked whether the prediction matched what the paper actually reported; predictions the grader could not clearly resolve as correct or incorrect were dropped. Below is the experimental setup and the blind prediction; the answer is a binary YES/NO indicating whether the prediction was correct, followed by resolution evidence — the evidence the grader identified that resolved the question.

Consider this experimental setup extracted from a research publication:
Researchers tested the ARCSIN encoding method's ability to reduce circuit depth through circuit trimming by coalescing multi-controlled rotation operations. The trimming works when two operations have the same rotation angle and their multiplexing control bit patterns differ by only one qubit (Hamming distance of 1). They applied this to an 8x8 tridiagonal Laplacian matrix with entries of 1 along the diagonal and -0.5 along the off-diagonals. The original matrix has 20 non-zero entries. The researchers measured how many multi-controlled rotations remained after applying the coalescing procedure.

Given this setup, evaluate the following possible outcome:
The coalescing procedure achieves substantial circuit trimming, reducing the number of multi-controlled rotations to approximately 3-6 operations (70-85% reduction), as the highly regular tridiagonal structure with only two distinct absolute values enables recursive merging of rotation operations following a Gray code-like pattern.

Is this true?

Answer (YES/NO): NO